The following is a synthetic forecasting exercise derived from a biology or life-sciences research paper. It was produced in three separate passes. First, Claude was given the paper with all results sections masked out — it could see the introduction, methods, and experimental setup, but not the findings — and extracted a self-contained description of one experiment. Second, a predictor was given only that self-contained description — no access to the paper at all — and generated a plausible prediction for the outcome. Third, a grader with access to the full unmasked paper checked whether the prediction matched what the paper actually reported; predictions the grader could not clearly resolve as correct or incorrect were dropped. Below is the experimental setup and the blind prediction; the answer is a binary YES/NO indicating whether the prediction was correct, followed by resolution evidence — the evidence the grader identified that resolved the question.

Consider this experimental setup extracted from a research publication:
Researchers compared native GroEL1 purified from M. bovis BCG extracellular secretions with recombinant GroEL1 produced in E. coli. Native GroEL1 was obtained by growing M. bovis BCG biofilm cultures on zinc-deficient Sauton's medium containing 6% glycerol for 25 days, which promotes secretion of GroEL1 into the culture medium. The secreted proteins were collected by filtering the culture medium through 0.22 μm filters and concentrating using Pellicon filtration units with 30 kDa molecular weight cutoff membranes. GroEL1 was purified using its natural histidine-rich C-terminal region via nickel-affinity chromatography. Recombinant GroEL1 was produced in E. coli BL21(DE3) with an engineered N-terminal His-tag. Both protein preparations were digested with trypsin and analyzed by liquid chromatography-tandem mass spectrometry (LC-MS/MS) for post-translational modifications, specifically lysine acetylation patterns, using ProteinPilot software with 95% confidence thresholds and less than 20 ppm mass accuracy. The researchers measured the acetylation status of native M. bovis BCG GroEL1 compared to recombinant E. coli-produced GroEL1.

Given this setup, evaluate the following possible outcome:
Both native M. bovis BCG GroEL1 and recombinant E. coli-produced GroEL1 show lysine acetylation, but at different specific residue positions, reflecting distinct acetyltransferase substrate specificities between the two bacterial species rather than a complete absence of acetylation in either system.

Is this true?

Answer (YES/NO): NO